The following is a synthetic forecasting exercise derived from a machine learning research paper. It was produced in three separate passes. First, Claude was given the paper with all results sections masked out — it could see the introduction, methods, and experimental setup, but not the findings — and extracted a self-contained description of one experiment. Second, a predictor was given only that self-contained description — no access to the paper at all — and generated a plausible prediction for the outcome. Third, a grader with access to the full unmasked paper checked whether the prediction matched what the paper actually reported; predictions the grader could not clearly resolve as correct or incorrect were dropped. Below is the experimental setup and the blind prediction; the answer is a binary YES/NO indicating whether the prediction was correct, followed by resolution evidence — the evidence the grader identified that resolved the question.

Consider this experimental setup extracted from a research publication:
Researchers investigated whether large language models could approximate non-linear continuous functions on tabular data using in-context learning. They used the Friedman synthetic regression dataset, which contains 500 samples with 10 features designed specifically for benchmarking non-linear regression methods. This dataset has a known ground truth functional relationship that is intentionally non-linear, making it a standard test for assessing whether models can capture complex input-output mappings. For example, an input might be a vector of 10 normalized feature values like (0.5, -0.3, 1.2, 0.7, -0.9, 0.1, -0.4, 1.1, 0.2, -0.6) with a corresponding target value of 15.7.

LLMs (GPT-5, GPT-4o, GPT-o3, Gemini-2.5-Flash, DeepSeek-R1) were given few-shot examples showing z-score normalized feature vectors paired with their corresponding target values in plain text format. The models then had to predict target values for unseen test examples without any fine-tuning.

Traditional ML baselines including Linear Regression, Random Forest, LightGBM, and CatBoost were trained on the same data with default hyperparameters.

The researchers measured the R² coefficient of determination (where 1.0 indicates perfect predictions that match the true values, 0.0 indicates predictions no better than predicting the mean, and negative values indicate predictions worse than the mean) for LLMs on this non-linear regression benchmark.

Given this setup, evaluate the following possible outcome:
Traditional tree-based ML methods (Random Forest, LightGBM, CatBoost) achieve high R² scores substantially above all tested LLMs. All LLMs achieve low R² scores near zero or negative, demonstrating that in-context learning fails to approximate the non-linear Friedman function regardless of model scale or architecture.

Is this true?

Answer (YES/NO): YES